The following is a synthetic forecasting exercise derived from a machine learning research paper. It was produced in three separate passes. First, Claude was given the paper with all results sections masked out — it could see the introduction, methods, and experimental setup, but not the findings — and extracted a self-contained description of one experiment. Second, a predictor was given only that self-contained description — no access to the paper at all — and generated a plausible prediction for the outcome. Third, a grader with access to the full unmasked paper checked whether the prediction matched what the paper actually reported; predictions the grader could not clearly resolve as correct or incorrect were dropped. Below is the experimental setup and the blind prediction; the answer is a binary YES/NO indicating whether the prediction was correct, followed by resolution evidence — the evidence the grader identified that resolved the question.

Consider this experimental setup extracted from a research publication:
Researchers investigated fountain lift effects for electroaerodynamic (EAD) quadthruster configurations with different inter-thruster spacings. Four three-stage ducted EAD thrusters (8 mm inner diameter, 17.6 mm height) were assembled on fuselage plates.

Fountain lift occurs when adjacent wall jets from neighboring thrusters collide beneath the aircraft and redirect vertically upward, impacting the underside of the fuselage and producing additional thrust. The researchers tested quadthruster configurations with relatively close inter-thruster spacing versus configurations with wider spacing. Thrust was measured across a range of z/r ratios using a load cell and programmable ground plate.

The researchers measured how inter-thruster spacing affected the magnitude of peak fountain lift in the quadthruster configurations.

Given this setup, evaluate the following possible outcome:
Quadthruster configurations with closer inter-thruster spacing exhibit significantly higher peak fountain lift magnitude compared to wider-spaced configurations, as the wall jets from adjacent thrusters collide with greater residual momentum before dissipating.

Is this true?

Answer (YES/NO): NO